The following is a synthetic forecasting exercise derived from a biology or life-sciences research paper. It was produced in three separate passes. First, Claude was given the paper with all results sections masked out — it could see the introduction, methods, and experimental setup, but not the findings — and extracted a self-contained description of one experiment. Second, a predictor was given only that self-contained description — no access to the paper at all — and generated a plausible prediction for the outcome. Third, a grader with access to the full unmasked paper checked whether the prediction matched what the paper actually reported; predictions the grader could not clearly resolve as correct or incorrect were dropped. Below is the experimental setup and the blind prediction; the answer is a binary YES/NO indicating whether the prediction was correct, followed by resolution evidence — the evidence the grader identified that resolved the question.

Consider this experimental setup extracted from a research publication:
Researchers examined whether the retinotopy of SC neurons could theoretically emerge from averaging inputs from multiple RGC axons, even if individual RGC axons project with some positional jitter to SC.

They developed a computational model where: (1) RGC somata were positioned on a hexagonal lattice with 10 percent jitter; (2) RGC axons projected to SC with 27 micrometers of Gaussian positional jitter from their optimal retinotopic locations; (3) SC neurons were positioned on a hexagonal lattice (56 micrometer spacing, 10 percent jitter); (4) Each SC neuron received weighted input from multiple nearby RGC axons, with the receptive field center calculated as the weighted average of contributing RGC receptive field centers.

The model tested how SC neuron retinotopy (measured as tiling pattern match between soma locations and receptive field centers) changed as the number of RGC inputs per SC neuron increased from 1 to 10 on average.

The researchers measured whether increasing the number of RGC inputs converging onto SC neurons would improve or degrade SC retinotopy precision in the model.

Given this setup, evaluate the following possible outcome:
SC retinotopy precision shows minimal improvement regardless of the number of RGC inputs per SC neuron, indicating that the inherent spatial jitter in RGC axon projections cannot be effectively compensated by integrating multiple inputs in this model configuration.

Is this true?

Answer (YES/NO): NO